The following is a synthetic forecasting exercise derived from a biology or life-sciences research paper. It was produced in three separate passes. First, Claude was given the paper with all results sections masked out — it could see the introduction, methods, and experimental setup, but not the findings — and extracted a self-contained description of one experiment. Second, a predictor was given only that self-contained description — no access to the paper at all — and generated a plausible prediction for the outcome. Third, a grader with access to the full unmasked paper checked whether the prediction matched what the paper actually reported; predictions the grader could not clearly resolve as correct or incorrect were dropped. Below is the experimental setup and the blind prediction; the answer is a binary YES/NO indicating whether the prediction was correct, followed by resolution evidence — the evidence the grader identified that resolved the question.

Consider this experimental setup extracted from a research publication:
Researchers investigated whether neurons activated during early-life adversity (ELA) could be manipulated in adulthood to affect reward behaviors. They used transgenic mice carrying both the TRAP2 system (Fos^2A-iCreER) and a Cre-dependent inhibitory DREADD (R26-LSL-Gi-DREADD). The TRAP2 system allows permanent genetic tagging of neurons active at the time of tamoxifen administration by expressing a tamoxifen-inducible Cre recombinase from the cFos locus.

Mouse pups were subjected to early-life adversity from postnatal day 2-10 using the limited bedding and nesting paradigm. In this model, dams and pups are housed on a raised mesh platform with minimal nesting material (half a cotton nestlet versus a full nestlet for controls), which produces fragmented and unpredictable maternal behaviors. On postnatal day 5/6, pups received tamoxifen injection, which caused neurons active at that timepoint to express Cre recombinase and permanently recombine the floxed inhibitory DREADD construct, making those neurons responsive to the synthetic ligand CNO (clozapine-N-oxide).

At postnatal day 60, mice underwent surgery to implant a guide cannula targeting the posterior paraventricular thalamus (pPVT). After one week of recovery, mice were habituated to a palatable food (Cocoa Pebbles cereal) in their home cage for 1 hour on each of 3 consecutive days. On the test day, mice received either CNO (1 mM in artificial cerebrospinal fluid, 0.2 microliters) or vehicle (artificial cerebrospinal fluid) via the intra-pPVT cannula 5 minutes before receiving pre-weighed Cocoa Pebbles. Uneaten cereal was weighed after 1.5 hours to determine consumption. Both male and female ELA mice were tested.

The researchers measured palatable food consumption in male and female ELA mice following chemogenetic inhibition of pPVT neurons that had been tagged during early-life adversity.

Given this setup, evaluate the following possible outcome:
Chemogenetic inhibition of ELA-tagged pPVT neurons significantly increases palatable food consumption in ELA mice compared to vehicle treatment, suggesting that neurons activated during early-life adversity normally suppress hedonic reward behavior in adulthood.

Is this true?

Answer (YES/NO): NO